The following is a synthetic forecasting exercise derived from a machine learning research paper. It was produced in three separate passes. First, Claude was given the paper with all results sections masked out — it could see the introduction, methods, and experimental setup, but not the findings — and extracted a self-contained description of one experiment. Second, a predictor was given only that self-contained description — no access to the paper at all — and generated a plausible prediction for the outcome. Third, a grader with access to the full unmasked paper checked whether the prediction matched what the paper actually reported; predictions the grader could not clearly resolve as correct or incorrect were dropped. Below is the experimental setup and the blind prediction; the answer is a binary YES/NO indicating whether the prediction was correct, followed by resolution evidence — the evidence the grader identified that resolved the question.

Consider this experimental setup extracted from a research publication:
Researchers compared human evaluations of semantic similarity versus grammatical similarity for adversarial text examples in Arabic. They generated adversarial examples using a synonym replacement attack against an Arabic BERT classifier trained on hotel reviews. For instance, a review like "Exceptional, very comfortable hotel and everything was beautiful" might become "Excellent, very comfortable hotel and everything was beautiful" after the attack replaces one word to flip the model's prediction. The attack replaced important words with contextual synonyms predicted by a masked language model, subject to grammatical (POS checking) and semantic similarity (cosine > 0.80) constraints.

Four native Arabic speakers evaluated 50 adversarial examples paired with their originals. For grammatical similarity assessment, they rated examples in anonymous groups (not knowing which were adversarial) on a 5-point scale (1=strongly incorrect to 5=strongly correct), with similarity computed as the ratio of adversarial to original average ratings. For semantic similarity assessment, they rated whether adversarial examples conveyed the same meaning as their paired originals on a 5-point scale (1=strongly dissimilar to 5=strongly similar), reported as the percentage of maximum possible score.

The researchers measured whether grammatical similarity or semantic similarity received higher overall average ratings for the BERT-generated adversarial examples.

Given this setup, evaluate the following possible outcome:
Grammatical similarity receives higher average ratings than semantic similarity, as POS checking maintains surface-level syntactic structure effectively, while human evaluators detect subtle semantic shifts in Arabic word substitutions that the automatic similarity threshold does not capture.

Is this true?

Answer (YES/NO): YES